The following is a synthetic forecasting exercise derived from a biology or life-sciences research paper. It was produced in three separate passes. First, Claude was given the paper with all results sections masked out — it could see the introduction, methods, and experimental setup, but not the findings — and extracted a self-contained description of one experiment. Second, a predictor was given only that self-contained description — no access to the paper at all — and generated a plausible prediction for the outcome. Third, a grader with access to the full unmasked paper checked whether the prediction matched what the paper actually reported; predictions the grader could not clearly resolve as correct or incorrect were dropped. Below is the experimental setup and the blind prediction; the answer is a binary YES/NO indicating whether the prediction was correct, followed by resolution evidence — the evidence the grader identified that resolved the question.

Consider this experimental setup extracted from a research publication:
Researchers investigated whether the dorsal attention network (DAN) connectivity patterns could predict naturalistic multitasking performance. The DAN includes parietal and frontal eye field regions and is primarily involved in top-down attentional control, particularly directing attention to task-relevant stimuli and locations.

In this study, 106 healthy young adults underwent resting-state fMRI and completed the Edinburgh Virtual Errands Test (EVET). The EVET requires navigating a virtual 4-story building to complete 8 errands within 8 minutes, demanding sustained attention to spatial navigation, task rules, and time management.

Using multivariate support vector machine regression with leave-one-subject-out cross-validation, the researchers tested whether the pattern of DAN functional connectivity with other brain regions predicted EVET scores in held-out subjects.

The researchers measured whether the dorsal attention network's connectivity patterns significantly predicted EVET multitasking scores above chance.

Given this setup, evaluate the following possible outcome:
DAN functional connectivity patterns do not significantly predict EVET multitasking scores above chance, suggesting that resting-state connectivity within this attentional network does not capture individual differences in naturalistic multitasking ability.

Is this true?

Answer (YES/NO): NO